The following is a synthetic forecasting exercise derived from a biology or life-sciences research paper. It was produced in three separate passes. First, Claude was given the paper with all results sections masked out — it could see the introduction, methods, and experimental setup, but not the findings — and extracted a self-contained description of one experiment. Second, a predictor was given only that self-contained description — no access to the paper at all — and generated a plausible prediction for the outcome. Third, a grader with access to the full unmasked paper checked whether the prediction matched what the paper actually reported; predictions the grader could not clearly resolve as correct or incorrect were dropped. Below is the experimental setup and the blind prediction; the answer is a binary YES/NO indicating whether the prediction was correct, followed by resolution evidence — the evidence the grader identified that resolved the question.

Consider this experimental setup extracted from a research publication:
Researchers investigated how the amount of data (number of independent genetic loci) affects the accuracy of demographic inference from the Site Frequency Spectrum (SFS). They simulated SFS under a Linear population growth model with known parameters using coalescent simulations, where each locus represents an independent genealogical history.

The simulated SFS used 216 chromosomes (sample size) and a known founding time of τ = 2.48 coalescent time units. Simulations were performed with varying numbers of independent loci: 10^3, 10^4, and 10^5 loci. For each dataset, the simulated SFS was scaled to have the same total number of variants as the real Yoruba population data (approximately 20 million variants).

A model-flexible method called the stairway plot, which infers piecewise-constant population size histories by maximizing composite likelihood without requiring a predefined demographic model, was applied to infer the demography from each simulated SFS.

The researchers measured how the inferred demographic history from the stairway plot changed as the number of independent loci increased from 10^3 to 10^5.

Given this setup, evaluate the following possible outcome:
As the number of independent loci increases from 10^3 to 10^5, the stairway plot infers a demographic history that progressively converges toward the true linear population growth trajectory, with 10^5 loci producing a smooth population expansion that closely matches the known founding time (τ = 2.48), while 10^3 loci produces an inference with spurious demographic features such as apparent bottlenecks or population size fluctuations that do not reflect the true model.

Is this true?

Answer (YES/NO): NO